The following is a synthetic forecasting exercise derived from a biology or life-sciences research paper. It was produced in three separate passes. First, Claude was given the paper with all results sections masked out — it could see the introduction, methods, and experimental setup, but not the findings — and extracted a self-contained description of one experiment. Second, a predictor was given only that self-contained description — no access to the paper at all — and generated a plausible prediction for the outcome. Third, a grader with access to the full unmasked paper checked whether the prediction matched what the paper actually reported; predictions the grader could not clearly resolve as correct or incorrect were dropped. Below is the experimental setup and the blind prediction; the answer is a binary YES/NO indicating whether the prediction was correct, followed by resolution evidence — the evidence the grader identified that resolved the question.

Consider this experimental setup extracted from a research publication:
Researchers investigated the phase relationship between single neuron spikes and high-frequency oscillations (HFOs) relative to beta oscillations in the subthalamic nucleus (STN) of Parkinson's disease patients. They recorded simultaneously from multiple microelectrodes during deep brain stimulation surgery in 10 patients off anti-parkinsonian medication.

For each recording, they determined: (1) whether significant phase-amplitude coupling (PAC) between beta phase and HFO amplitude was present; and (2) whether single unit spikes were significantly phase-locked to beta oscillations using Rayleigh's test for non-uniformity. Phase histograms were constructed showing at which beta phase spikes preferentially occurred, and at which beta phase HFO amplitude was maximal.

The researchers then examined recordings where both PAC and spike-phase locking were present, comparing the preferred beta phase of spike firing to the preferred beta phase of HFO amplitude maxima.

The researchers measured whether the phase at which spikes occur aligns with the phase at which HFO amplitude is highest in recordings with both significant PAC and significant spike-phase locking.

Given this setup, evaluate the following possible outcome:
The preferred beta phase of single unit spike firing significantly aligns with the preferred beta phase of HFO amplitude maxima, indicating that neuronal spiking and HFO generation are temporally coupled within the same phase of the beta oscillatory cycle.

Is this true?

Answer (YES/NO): YES